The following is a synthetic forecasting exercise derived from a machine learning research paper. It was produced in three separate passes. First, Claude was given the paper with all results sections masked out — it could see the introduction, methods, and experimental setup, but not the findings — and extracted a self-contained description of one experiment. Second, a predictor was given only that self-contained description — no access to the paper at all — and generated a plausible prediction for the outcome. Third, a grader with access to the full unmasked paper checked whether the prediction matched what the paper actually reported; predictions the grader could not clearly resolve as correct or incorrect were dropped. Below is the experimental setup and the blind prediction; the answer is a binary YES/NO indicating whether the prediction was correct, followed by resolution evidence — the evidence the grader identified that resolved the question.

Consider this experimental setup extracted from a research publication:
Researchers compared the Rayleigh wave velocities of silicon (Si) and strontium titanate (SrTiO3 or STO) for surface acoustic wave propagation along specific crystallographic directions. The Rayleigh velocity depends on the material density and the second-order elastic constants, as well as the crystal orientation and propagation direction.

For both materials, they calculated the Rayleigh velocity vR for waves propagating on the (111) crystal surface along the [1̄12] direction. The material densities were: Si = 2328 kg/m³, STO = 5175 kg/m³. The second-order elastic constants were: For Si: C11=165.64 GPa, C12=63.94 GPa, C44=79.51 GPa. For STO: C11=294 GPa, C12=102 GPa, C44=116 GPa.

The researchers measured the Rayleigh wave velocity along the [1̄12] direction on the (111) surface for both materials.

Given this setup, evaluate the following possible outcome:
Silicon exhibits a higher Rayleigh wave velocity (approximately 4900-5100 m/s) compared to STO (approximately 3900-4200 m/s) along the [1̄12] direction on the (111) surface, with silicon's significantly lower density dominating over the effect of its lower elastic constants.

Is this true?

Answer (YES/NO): NO